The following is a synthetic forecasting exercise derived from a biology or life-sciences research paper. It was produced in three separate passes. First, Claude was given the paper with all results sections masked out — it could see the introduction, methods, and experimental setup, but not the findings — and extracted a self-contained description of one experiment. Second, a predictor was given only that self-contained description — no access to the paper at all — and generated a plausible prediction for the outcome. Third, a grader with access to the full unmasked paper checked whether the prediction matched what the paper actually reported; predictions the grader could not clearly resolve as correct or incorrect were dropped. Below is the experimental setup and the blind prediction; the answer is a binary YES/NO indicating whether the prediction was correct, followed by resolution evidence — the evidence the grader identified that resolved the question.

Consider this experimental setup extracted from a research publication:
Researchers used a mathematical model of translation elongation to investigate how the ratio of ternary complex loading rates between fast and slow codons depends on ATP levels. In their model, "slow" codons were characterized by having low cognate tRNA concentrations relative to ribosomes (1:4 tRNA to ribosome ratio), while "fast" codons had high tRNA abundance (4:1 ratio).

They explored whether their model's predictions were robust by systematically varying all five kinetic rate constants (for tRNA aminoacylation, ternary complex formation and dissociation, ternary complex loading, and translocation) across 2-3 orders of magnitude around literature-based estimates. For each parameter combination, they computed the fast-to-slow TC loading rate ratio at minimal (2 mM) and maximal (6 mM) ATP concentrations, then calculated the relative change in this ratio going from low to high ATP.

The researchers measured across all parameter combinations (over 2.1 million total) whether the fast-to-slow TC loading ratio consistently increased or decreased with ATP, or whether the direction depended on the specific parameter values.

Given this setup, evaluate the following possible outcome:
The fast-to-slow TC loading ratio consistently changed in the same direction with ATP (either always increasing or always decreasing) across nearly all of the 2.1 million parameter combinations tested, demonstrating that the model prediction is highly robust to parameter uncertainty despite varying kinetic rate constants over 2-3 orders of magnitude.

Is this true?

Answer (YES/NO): YES